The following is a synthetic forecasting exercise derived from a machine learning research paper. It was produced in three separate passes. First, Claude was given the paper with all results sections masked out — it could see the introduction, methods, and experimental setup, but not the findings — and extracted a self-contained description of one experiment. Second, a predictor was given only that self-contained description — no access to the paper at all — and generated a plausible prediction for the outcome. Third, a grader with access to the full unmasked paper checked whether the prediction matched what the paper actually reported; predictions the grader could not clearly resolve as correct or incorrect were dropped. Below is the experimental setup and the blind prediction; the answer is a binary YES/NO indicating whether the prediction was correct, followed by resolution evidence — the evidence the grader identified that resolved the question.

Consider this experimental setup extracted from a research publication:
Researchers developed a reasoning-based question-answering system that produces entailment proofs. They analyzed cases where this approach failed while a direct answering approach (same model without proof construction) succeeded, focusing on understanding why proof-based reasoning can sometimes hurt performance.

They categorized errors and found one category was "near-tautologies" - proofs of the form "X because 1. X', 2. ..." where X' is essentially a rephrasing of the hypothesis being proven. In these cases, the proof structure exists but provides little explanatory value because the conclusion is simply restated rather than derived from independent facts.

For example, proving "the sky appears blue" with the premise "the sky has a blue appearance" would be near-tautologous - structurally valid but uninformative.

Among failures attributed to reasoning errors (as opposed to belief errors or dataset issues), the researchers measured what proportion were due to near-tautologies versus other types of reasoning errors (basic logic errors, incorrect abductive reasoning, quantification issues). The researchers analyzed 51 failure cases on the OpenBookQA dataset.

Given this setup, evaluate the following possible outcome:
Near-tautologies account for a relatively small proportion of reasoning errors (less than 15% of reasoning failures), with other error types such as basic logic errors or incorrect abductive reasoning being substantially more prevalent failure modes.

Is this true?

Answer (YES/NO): NO